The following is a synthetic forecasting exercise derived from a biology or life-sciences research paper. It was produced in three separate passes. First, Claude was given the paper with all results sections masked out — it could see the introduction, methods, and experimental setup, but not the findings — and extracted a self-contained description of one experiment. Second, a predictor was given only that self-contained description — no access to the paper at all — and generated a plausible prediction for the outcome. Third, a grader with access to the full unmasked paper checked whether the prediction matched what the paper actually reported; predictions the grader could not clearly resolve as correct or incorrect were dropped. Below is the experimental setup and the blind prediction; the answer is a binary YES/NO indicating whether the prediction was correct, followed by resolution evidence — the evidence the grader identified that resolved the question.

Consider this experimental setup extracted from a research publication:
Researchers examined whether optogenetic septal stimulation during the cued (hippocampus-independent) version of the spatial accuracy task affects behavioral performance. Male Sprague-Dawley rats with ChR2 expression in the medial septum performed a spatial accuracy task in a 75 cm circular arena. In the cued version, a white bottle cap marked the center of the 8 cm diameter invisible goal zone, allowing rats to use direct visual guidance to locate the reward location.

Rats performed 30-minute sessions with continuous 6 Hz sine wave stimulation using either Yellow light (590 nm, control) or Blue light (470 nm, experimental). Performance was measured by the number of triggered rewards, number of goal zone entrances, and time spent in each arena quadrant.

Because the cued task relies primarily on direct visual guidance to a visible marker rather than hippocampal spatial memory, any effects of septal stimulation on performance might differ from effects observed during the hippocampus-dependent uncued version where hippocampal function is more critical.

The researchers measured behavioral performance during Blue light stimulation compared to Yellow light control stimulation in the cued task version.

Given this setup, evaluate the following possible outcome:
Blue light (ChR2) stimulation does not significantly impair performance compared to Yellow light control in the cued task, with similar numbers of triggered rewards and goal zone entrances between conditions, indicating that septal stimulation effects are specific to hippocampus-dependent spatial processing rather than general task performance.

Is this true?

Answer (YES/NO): YES